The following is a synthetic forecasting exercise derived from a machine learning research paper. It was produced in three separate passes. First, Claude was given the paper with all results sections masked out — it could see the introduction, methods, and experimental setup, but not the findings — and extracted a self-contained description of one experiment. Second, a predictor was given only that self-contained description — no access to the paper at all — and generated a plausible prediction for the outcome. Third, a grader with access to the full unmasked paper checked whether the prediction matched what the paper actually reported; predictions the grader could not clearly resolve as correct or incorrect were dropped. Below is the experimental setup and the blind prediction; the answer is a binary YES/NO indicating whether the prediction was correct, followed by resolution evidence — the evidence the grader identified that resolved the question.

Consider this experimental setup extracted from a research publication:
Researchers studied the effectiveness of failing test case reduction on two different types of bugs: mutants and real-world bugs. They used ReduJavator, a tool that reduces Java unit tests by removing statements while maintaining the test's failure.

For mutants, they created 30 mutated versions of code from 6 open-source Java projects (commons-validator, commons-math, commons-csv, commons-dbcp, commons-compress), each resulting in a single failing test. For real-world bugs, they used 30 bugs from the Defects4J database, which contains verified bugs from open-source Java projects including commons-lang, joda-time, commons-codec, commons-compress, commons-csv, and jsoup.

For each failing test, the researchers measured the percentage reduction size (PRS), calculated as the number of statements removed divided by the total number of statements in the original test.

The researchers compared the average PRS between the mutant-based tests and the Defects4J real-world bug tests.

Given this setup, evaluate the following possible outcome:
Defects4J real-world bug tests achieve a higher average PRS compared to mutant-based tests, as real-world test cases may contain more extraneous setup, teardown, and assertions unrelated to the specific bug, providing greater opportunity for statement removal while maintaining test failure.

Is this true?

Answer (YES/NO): YES